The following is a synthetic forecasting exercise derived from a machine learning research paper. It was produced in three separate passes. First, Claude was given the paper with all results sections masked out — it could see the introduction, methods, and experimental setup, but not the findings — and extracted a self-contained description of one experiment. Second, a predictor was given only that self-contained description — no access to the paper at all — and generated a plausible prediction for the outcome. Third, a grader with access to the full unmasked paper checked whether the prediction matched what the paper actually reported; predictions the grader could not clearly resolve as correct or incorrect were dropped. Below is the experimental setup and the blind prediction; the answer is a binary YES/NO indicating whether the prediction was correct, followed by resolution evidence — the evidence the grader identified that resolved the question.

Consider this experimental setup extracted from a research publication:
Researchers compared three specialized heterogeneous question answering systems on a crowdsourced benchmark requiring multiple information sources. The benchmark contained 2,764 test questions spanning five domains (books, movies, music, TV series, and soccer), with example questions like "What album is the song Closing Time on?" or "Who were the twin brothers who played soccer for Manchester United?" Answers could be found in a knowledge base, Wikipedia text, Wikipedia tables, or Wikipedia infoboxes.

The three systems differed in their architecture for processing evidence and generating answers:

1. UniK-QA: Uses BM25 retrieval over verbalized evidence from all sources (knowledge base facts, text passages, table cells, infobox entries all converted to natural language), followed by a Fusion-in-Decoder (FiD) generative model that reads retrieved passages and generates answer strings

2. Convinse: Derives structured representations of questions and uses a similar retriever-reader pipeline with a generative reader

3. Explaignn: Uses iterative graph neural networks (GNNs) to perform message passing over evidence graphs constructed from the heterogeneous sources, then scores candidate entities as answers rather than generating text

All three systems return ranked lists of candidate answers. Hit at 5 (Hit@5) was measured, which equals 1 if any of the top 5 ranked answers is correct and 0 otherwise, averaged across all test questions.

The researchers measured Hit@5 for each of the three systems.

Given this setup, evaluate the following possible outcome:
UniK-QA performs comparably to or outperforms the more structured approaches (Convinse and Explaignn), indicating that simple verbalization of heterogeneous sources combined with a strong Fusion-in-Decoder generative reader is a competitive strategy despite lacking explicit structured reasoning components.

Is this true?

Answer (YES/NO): NO